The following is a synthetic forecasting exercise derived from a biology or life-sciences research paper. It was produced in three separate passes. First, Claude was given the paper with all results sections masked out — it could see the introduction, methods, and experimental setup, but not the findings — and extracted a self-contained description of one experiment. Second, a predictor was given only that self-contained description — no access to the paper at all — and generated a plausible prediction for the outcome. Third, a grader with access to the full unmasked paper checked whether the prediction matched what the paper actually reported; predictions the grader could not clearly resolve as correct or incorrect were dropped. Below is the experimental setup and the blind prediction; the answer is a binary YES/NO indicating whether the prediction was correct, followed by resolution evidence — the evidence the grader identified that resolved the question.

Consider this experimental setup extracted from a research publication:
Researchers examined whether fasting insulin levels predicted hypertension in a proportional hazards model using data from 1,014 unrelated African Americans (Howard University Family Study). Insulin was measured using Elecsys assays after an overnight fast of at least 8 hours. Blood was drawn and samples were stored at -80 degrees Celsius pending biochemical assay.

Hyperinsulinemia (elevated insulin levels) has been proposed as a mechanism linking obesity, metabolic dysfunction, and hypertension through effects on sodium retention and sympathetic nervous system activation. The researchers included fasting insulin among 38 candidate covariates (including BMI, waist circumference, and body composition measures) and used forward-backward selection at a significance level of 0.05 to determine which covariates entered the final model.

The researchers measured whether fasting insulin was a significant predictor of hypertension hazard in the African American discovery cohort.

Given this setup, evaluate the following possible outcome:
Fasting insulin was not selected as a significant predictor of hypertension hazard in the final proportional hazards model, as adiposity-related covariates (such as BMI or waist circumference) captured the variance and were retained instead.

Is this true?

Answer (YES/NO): NO